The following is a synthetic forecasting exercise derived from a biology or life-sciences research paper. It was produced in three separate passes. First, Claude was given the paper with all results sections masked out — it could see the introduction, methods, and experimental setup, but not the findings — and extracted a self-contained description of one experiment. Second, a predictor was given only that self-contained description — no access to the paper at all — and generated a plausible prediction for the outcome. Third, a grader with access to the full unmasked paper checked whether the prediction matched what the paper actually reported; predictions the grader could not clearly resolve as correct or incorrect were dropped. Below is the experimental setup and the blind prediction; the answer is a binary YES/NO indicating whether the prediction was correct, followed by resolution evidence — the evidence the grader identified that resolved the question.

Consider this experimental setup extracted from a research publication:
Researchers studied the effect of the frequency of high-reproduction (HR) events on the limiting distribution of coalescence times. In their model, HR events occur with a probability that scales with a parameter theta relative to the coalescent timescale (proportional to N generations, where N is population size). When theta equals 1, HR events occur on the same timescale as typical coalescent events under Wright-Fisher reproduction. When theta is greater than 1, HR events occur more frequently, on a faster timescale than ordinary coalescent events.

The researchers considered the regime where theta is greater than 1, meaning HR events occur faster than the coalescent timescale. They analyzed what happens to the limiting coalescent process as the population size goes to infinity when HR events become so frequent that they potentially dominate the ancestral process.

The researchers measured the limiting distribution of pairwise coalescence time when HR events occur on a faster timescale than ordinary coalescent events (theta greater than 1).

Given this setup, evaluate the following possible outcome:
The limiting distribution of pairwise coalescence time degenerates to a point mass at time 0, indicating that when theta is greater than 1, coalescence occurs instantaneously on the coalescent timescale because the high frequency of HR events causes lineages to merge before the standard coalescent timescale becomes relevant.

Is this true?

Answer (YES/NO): NO